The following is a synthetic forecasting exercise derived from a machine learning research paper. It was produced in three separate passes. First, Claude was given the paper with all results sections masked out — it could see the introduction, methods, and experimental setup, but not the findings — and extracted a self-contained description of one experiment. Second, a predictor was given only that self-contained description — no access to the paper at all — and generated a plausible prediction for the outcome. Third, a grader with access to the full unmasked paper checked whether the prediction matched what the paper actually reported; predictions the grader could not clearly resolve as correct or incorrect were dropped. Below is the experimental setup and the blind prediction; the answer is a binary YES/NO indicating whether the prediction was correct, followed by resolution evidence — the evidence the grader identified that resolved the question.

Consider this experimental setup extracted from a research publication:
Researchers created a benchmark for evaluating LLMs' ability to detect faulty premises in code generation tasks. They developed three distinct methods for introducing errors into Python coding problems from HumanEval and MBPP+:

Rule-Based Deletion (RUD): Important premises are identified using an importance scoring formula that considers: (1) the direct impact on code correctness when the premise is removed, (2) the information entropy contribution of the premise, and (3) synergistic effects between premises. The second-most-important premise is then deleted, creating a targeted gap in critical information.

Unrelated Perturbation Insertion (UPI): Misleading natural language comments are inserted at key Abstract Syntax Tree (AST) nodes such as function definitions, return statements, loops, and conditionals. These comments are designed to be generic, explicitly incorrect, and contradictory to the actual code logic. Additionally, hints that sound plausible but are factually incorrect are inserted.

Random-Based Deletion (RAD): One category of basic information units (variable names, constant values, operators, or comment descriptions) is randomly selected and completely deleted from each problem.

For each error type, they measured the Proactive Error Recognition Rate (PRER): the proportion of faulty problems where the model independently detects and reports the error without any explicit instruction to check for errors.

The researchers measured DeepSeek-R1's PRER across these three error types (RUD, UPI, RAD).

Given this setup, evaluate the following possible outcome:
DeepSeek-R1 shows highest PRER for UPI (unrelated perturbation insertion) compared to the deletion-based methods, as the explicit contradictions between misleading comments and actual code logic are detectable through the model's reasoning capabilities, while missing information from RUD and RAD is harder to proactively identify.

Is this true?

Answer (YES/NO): NO